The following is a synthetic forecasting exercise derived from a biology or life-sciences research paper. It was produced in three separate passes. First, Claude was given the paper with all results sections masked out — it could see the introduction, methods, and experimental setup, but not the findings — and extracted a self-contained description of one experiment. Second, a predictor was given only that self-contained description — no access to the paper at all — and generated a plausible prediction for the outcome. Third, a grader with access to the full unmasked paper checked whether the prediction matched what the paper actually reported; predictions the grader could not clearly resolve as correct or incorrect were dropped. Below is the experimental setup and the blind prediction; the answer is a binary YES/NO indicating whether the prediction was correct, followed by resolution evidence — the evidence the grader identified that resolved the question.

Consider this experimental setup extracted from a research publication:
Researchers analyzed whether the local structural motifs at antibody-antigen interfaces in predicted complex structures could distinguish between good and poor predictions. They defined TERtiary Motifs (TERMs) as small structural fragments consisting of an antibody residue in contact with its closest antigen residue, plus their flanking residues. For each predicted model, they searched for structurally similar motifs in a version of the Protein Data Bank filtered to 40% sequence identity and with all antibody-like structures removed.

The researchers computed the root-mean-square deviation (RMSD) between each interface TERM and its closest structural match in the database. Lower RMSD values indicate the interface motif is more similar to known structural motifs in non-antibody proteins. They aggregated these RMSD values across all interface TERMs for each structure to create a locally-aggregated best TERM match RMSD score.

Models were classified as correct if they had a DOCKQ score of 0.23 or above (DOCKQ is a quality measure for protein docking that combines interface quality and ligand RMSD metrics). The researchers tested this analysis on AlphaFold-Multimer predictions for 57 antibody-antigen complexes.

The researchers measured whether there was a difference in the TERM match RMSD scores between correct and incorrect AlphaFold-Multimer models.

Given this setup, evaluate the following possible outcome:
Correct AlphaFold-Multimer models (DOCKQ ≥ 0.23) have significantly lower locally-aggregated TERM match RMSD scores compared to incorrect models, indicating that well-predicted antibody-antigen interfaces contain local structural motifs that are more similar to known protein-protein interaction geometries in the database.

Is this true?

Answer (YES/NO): YES